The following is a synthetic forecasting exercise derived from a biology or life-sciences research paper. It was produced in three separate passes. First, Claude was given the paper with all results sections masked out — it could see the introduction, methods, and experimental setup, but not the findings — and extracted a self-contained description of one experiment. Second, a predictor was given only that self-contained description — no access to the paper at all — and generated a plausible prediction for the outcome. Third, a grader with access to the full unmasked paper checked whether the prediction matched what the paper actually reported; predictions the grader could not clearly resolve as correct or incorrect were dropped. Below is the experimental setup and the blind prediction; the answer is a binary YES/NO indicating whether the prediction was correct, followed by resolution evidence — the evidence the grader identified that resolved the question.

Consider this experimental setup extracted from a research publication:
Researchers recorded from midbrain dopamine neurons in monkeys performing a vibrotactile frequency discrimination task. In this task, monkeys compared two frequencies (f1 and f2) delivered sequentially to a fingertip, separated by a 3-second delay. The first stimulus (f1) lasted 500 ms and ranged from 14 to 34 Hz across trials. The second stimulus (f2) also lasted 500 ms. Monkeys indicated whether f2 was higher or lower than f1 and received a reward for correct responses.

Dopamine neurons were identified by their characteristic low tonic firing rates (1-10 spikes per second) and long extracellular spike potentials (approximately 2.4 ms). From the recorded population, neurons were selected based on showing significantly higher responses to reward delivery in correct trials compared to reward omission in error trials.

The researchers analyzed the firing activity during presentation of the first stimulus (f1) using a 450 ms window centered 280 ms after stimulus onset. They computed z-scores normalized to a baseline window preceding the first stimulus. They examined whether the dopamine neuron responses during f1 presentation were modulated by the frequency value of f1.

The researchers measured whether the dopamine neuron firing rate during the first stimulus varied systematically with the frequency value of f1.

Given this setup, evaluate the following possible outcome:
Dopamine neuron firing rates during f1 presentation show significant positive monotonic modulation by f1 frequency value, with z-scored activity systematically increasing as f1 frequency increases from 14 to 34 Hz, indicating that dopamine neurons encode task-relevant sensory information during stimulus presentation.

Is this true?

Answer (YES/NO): NO